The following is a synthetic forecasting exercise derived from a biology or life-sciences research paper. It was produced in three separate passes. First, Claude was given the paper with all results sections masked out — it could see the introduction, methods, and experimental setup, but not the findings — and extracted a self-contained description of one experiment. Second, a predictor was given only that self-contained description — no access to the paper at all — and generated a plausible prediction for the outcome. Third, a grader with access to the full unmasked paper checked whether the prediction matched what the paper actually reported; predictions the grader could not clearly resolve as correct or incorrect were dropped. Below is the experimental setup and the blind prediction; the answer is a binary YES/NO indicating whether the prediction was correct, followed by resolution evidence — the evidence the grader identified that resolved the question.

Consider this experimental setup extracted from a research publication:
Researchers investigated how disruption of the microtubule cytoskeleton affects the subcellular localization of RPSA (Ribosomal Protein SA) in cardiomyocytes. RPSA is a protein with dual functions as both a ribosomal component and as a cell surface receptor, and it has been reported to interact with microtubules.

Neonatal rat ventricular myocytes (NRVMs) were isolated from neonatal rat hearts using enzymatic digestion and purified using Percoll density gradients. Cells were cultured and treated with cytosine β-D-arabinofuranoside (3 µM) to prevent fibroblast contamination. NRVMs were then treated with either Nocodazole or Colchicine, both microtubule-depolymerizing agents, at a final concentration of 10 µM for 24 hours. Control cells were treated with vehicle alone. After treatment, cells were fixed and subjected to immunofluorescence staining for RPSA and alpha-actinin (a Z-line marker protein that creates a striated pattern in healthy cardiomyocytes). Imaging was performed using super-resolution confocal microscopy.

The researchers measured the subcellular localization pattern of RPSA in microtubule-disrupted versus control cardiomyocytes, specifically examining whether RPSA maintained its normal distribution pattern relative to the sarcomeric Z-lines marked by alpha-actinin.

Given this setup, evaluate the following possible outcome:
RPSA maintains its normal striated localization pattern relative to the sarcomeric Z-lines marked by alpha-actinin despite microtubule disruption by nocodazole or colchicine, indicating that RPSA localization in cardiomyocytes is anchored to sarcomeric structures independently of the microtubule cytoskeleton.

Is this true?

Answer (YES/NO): NO